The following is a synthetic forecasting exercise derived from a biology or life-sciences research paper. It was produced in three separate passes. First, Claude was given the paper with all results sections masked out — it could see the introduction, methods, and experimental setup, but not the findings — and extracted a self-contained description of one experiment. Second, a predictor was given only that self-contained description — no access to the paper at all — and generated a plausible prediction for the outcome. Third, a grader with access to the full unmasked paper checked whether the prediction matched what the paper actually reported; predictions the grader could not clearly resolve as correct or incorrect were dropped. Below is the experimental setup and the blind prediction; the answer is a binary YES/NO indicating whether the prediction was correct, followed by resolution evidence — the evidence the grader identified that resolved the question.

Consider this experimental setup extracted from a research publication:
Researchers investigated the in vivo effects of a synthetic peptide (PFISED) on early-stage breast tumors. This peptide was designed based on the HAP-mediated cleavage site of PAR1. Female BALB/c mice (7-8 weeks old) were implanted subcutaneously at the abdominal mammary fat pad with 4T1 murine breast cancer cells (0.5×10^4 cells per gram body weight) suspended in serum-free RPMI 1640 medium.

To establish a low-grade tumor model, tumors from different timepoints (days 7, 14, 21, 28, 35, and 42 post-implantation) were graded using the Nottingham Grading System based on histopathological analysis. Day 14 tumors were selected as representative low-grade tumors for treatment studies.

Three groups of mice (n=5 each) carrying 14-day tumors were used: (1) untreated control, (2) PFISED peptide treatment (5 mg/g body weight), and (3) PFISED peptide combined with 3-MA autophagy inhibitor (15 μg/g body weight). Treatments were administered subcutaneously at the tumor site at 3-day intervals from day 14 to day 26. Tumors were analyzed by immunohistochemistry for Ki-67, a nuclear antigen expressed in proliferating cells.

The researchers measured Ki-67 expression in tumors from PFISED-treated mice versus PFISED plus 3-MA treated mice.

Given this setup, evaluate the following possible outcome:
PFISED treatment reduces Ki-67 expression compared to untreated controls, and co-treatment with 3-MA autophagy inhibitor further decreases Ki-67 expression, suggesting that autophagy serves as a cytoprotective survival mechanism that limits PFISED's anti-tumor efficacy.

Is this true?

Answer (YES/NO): NO